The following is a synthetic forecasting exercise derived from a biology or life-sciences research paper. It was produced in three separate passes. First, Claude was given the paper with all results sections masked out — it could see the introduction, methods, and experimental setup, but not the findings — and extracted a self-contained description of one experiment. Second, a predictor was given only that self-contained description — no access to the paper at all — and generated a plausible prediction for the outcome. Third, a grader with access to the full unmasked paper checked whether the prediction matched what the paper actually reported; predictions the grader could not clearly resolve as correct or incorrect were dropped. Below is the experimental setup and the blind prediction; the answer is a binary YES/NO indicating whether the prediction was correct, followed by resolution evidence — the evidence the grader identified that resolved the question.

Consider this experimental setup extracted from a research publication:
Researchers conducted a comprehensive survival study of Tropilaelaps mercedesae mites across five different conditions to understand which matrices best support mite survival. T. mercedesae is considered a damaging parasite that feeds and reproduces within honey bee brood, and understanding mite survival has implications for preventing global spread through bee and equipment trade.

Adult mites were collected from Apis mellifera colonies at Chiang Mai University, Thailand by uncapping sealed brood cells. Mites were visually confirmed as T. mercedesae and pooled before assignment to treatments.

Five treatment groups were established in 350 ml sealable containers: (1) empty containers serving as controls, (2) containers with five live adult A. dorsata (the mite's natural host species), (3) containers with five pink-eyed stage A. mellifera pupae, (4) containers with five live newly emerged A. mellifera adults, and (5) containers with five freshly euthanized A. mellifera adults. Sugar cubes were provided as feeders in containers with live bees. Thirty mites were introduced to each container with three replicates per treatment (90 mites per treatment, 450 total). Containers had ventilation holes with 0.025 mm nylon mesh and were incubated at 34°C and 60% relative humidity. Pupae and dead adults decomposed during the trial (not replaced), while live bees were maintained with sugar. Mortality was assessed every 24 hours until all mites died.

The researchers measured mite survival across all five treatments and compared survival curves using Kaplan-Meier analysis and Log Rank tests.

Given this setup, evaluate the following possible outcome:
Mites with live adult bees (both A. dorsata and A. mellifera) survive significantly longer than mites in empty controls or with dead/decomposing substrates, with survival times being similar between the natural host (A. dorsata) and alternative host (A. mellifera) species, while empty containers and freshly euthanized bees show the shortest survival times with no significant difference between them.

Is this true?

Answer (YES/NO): NO